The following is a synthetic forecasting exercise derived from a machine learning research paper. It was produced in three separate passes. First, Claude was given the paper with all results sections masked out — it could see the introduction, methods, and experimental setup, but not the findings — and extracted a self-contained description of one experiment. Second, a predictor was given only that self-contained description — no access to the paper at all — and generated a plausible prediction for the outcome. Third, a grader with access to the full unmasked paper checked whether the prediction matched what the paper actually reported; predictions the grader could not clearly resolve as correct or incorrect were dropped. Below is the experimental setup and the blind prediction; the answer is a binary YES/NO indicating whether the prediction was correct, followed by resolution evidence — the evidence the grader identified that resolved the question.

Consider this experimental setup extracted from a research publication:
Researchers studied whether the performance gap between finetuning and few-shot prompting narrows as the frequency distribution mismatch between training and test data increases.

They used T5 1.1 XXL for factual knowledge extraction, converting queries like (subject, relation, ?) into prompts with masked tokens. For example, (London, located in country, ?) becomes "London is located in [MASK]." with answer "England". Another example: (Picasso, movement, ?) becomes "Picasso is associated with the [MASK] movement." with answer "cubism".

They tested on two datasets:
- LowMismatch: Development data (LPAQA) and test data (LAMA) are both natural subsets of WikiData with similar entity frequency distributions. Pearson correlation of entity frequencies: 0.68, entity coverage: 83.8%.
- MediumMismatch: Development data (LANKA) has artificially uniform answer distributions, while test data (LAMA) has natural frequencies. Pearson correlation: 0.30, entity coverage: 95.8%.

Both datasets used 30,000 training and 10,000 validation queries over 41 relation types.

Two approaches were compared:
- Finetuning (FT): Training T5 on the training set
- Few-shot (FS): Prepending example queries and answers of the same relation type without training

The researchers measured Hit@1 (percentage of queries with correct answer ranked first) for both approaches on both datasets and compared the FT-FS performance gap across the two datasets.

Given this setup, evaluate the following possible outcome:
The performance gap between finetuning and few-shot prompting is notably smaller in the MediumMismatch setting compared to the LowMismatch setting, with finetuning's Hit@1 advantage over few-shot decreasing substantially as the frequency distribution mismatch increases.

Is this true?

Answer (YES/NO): YES